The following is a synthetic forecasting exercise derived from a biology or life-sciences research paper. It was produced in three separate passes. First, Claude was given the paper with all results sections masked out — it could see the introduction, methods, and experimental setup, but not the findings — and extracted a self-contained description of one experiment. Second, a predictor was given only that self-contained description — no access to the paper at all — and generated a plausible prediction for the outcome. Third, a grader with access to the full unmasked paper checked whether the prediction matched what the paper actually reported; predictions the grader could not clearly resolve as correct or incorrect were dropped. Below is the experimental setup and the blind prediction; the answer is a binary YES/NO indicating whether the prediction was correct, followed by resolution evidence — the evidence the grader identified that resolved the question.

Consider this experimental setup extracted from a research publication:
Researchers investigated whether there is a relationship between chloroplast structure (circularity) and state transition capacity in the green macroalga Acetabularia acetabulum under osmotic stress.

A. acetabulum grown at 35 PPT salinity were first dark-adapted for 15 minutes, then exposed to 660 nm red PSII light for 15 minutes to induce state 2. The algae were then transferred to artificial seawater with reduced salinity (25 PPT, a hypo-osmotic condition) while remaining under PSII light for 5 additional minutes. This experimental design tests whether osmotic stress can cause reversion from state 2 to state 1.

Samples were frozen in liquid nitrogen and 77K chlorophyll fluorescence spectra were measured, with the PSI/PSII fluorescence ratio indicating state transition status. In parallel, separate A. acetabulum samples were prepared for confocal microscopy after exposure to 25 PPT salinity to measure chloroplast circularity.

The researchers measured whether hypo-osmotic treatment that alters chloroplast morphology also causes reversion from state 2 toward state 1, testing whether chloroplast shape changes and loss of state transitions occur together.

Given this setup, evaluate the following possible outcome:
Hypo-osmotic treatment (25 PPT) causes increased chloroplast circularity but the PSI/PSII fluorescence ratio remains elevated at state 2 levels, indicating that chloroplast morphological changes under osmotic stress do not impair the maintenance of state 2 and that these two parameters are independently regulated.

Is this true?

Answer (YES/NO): NO